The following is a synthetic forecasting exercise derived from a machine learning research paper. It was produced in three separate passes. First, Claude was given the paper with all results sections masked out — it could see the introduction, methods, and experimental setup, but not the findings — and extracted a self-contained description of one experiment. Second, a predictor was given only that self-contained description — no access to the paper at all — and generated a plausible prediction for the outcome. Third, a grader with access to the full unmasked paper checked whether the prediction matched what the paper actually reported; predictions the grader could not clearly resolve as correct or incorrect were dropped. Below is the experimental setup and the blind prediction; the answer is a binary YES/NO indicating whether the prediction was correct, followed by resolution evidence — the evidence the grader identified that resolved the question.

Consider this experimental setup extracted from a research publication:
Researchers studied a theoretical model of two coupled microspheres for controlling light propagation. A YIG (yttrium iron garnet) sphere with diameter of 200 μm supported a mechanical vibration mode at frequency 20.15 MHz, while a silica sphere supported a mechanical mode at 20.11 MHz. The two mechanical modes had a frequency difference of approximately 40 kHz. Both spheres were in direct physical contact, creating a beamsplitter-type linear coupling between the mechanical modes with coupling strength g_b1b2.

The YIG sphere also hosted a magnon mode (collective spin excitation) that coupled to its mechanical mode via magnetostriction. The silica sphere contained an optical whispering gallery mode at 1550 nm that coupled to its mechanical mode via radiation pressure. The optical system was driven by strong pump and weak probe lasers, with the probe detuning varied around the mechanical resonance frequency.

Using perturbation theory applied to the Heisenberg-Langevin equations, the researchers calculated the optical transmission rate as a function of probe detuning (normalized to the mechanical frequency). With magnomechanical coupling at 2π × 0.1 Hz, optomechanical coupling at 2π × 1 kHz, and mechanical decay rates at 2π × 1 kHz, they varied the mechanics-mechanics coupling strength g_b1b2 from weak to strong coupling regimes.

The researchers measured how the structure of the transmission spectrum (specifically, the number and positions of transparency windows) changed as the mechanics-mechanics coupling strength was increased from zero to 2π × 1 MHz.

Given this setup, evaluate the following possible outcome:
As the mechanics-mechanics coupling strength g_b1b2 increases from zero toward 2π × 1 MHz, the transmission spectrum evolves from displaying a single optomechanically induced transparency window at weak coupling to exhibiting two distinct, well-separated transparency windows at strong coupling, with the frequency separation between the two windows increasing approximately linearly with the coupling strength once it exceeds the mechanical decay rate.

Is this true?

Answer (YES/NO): NO